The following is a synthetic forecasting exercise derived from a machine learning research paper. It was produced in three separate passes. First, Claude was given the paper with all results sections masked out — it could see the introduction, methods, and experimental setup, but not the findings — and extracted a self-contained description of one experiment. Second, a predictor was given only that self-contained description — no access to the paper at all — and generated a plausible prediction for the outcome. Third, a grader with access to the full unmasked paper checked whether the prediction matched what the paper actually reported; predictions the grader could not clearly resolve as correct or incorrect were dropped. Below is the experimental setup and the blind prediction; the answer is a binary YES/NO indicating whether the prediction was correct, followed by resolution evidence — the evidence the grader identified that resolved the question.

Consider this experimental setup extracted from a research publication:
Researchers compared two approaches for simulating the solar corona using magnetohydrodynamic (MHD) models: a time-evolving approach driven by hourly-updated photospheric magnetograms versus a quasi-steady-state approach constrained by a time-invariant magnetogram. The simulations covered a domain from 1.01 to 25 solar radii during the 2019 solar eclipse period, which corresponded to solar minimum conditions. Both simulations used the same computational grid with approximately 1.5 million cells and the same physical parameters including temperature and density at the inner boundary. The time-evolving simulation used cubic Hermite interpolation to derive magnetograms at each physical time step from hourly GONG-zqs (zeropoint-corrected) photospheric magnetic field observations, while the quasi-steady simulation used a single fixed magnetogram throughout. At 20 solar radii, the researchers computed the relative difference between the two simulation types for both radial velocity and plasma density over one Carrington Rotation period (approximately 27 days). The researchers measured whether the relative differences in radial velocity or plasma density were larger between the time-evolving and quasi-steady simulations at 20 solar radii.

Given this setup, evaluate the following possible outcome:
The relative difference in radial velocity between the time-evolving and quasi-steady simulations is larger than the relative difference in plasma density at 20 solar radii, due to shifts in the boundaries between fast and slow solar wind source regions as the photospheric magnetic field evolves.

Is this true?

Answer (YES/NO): NO